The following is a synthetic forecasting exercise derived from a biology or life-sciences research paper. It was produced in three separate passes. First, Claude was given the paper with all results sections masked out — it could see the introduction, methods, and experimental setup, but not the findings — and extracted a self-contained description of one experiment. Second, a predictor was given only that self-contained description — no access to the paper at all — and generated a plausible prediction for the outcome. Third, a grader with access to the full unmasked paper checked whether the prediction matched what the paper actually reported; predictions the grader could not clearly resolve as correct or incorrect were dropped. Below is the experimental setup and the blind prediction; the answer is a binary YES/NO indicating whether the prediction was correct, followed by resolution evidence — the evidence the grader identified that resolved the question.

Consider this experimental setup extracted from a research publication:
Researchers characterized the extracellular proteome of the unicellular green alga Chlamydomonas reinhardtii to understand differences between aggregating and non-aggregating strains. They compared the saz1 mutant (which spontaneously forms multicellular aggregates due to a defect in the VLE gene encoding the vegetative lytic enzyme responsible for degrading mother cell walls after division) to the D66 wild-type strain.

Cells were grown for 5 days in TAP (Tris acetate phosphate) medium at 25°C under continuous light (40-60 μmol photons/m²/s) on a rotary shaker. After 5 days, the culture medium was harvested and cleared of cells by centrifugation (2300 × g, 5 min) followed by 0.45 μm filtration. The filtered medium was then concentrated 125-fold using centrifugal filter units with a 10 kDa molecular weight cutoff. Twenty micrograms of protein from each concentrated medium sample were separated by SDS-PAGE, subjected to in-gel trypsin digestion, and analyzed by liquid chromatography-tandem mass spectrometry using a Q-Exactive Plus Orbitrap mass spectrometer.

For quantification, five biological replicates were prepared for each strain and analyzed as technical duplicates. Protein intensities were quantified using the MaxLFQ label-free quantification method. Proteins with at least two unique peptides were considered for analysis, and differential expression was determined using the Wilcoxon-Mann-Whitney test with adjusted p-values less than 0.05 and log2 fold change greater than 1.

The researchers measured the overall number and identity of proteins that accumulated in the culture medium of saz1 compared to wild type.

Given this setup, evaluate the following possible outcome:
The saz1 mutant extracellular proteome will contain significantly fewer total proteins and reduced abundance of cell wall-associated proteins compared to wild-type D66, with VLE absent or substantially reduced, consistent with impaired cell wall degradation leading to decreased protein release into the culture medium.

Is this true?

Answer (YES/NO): NO